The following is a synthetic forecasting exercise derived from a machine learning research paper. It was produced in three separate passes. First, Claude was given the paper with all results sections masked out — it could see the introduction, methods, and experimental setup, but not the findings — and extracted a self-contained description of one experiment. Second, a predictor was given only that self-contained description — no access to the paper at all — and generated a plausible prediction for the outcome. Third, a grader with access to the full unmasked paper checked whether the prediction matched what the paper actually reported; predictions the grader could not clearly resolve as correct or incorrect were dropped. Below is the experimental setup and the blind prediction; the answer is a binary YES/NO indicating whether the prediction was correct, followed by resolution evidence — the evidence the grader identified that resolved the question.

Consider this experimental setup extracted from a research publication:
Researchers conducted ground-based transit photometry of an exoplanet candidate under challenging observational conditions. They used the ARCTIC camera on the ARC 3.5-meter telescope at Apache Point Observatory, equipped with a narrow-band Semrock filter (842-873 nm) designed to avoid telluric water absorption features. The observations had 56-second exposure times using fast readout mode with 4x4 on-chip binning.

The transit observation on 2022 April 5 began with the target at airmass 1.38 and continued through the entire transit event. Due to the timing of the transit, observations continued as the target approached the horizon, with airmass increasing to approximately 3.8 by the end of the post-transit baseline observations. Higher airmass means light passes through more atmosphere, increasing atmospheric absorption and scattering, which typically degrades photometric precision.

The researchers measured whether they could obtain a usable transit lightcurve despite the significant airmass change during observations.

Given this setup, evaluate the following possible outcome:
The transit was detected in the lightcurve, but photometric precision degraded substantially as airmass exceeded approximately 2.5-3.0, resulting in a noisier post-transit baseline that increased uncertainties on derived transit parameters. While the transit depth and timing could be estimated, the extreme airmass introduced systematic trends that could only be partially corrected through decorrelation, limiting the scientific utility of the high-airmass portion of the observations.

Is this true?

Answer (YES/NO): NO